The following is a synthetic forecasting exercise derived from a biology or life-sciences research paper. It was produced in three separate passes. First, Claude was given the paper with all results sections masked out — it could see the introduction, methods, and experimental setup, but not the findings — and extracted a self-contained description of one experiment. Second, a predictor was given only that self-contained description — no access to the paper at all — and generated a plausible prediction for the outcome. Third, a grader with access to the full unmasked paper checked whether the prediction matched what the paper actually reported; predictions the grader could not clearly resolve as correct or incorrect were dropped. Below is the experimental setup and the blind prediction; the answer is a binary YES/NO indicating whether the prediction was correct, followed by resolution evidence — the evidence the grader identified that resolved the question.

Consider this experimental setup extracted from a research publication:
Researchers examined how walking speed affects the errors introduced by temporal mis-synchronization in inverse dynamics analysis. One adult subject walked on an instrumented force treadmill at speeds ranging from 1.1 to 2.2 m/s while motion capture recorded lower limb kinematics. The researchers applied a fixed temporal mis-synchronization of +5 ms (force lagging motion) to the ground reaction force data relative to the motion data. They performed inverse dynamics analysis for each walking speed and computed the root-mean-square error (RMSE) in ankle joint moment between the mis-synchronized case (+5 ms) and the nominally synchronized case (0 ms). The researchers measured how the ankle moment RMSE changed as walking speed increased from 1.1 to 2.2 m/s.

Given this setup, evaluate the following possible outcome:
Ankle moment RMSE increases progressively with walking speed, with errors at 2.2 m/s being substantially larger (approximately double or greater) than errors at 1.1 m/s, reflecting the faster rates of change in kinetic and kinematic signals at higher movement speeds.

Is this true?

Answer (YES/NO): YES